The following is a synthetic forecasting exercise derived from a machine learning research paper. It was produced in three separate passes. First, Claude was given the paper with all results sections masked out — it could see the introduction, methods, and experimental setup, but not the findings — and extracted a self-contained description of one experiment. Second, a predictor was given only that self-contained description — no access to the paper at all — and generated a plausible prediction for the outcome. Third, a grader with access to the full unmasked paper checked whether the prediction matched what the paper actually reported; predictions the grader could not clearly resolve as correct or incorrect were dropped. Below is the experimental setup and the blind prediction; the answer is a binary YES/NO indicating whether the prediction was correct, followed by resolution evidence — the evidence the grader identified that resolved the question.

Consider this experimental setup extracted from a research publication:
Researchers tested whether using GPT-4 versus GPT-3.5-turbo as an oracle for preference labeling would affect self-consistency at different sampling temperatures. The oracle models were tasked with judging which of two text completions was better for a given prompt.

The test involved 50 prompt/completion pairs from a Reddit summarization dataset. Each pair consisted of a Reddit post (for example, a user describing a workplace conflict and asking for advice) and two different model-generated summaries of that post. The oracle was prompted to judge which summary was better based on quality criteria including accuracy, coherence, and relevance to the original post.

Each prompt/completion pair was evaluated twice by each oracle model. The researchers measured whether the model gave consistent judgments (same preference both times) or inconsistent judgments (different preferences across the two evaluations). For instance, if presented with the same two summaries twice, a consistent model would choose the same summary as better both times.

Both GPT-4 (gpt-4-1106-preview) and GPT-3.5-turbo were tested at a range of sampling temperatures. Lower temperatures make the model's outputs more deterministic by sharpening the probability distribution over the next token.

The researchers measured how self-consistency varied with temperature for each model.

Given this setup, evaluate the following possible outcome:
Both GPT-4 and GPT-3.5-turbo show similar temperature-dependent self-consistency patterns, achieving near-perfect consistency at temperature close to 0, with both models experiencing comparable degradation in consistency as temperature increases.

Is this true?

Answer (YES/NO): NO